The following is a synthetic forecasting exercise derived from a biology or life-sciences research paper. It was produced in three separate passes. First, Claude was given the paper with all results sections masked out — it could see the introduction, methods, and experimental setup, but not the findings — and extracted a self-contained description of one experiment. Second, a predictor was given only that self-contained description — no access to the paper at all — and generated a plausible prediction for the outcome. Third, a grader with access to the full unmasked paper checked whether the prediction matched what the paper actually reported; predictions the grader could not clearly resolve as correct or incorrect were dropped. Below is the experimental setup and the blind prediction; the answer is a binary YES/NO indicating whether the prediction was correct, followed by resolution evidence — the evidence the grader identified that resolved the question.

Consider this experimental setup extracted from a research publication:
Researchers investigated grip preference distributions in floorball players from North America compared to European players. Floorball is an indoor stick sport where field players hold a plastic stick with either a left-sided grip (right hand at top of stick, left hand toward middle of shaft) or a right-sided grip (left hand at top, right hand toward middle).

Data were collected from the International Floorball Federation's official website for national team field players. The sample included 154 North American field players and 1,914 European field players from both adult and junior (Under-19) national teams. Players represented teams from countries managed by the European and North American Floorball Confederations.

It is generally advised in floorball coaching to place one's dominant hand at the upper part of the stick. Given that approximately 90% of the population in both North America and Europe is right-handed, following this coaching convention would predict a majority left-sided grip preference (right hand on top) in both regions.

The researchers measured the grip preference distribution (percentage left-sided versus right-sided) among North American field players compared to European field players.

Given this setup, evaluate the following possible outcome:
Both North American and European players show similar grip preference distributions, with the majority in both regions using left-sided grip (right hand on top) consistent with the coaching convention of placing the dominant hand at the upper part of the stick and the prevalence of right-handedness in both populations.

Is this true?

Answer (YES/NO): YES